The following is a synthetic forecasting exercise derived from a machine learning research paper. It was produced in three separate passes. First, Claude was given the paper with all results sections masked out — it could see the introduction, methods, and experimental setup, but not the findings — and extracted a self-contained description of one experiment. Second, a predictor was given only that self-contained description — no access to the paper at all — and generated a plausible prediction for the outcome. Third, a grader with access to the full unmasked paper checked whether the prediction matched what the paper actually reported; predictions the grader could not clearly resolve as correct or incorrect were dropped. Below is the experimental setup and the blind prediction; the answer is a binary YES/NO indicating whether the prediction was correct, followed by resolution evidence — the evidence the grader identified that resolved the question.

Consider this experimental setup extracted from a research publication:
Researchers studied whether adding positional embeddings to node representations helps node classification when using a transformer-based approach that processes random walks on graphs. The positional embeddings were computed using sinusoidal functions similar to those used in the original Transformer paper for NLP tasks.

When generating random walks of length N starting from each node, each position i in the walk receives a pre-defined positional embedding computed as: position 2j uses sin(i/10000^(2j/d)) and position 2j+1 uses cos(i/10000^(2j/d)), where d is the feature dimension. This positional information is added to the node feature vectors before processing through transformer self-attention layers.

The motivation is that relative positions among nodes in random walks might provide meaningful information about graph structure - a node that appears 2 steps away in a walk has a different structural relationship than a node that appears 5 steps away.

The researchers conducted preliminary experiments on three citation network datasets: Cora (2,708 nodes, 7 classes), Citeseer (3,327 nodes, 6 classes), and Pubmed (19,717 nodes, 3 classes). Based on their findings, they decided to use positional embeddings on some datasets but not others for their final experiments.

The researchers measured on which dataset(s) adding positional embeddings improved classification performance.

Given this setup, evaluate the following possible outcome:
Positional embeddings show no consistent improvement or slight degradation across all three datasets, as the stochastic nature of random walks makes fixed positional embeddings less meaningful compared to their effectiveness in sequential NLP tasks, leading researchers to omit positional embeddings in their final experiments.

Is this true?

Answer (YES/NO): NO